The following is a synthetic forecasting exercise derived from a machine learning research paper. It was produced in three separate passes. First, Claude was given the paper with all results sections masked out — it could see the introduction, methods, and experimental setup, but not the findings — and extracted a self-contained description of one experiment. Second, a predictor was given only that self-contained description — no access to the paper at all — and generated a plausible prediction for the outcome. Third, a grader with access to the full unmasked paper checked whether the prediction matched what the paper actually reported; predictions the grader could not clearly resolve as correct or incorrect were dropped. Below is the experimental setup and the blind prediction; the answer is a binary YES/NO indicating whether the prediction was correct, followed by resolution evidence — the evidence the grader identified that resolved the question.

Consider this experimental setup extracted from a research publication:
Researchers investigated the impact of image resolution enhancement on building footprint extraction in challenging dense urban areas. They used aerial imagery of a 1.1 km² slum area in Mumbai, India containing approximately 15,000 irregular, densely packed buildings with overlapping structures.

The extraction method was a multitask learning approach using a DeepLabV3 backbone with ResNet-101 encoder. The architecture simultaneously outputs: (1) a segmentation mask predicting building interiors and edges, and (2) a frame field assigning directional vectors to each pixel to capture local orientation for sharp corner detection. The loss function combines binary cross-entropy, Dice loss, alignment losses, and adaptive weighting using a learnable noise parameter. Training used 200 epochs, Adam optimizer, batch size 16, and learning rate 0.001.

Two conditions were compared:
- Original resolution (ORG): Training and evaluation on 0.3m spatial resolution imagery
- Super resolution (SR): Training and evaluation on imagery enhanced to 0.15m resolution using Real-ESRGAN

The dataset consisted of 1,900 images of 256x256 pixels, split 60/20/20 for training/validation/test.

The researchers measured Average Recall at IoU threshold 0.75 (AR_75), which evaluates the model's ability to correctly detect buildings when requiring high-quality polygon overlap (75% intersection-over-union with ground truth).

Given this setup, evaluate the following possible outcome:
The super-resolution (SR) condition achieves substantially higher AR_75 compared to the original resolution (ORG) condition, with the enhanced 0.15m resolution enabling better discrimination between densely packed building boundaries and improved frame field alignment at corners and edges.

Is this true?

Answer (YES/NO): YES